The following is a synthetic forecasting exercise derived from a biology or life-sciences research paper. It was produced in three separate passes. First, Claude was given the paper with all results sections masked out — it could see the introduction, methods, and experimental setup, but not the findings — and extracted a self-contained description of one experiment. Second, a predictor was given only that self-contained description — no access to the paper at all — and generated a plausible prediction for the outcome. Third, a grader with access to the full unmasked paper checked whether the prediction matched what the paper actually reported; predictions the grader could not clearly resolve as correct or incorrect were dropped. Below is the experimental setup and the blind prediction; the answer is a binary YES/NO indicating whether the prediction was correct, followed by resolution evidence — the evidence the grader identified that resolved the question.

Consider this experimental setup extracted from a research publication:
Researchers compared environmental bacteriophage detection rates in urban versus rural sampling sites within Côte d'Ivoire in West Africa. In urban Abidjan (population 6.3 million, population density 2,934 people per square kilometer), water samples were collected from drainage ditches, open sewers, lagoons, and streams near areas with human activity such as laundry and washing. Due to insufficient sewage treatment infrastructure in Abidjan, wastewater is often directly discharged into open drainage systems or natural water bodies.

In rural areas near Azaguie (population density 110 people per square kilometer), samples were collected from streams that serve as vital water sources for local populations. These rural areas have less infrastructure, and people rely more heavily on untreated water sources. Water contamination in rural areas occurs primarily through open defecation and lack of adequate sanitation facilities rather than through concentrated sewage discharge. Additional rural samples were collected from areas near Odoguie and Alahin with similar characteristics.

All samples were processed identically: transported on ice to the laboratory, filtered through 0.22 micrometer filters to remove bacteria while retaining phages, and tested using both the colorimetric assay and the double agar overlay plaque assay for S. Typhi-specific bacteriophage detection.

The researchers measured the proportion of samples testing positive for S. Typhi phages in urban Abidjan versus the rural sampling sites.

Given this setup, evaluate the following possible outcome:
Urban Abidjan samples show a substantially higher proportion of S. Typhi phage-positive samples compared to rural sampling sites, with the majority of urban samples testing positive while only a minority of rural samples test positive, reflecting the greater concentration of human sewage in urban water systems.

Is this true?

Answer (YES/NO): NO